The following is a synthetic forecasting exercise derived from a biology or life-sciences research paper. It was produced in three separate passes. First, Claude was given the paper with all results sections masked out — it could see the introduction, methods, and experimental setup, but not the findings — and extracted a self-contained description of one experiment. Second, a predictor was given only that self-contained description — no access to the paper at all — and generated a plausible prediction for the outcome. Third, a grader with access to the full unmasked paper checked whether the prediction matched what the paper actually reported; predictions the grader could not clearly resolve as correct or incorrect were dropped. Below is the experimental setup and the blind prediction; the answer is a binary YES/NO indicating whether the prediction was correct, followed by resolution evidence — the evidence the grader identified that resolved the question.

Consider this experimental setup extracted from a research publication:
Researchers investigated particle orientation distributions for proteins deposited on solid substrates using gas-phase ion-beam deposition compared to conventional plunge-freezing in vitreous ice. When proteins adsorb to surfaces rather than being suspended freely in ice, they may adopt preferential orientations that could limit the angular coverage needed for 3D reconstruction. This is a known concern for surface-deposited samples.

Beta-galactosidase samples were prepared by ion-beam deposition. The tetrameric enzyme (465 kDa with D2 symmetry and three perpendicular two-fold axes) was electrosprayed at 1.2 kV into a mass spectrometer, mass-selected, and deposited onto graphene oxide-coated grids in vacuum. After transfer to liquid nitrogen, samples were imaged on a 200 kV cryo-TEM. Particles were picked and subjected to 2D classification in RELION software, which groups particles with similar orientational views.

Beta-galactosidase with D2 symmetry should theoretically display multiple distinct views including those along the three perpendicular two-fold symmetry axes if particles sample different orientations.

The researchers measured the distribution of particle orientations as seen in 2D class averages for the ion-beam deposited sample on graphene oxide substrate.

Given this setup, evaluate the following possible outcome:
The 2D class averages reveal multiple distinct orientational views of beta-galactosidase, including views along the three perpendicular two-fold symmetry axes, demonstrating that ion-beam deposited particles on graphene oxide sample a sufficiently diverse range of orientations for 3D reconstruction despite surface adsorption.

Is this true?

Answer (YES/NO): NO